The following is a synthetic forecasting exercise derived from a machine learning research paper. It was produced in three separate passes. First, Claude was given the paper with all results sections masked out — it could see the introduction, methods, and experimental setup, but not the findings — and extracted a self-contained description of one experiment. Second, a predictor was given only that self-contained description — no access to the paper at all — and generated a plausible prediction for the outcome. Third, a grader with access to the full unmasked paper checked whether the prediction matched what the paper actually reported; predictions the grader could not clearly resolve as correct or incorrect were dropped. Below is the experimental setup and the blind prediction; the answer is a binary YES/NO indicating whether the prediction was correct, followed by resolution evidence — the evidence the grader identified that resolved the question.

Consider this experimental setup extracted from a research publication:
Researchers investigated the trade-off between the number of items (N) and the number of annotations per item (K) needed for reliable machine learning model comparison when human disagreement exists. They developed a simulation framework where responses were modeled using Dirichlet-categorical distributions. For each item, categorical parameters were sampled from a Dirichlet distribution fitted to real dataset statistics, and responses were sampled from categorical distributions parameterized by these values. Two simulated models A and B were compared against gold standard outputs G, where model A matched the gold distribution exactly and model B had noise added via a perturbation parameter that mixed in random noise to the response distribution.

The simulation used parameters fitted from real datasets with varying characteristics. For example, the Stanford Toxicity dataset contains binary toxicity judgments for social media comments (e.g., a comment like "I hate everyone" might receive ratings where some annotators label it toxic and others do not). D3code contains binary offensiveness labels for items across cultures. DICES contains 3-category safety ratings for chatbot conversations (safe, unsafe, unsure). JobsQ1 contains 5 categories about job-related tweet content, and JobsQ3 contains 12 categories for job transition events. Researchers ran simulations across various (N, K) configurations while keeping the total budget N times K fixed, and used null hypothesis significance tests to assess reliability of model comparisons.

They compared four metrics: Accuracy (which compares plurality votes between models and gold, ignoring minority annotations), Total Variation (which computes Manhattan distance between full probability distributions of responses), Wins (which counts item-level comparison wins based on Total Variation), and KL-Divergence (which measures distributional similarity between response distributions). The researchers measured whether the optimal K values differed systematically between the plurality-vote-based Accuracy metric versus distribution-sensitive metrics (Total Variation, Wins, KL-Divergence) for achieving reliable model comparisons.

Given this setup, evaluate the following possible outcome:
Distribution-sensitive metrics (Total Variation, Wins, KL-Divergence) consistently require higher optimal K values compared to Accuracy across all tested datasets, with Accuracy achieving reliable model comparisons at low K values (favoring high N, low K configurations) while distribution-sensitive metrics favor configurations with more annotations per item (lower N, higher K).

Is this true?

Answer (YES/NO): NO